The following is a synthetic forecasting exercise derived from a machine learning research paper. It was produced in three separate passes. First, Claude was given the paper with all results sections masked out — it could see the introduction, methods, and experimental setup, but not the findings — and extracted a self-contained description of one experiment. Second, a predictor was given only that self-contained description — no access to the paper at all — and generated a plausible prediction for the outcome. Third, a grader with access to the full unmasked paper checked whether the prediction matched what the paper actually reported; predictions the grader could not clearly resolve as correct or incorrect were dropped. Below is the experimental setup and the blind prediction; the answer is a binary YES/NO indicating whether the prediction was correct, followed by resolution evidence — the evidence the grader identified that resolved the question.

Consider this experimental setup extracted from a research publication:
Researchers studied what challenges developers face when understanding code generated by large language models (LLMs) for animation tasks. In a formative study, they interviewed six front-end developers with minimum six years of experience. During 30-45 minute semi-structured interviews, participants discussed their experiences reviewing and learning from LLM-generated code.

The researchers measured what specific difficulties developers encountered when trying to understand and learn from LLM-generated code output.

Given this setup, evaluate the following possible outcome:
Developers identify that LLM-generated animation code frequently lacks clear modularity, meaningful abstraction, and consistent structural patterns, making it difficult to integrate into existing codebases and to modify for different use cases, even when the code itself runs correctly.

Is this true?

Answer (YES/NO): NO